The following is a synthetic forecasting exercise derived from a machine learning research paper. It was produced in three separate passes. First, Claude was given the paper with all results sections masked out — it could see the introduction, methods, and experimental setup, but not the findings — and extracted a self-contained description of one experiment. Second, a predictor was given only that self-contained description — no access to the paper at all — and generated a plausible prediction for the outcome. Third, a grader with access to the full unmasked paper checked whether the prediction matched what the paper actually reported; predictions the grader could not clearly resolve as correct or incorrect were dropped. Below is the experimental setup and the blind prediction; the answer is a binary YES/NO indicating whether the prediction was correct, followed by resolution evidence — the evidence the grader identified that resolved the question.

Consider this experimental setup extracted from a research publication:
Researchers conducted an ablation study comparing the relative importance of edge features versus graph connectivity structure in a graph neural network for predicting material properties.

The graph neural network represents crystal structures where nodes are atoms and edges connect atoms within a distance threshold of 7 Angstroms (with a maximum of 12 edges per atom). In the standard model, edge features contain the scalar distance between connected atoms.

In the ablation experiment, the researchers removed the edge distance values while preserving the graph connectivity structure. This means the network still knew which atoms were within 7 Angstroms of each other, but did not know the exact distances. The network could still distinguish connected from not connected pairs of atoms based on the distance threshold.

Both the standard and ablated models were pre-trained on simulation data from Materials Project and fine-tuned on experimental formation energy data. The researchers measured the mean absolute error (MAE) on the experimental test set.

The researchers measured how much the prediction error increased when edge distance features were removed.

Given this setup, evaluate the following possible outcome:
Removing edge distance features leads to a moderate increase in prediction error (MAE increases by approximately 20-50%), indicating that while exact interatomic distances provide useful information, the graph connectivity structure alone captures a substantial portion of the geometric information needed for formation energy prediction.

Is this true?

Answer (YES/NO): NO